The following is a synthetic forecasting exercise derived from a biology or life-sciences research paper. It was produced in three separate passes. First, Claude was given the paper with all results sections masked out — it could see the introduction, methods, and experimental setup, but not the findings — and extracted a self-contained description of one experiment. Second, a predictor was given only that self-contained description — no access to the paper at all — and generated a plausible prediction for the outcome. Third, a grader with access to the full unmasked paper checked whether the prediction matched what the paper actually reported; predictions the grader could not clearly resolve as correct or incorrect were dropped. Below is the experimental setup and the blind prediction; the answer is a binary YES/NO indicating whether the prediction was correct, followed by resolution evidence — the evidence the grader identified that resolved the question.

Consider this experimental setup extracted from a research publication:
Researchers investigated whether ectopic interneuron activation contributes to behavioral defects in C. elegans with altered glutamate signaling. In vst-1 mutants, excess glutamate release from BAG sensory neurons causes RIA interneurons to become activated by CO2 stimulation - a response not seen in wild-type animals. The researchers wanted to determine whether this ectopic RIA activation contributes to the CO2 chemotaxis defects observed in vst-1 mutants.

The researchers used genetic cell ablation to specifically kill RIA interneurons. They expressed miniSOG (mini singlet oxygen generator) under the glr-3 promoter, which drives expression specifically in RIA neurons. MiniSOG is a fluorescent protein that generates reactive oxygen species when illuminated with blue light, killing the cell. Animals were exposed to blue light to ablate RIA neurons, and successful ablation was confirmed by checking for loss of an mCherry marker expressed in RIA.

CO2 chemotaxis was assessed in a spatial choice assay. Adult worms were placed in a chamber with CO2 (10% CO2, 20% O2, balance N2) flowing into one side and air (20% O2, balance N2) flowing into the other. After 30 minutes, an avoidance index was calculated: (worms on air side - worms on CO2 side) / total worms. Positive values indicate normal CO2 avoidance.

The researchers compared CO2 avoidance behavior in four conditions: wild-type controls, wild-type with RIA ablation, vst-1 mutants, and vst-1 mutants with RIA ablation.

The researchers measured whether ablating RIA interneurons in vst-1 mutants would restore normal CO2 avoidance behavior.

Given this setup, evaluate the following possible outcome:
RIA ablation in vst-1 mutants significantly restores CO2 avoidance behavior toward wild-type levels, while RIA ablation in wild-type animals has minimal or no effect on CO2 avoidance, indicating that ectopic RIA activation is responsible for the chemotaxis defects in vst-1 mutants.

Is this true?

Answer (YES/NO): YES